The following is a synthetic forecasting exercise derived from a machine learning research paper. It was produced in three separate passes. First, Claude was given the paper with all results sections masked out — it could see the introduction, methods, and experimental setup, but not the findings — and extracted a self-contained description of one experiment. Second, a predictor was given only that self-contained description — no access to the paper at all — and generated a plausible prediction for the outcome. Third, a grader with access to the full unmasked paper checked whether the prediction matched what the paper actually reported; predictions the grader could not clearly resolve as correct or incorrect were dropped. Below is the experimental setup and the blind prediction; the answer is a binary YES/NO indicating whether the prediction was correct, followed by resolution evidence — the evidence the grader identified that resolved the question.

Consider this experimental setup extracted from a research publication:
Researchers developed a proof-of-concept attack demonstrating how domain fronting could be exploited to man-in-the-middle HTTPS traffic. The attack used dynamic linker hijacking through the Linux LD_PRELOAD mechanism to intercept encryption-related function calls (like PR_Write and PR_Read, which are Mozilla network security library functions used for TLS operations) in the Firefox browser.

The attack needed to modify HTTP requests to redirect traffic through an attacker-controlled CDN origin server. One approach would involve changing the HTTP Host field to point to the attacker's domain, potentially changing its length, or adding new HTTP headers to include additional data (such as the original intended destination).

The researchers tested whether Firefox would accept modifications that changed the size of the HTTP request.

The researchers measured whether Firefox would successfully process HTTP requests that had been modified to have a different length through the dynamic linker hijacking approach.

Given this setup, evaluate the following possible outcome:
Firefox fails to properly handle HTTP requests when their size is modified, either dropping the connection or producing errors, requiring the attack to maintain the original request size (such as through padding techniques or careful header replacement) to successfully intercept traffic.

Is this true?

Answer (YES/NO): YES